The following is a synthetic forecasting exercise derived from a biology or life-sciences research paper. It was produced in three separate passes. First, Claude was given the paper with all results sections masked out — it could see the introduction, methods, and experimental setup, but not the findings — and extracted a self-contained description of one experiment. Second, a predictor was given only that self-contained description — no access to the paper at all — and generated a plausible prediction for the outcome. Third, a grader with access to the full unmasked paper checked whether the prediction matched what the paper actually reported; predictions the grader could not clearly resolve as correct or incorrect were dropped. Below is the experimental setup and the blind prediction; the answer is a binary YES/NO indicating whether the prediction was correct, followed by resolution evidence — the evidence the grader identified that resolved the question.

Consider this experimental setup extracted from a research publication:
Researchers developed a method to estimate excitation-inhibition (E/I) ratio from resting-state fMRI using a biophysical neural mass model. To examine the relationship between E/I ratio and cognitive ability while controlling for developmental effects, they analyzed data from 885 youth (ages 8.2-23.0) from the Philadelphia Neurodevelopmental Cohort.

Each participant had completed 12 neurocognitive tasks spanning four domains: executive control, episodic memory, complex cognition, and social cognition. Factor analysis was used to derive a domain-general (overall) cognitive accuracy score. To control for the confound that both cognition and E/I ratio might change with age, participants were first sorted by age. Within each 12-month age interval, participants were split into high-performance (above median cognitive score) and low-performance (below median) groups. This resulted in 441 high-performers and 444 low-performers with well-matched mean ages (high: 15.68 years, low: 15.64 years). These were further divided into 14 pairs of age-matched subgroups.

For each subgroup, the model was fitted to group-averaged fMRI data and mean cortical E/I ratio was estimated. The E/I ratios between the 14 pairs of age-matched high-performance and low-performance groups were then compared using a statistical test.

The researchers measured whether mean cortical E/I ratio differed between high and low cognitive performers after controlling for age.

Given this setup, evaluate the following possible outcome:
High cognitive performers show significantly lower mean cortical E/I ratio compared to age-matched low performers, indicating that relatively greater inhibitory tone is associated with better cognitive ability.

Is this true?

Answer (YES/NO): YES